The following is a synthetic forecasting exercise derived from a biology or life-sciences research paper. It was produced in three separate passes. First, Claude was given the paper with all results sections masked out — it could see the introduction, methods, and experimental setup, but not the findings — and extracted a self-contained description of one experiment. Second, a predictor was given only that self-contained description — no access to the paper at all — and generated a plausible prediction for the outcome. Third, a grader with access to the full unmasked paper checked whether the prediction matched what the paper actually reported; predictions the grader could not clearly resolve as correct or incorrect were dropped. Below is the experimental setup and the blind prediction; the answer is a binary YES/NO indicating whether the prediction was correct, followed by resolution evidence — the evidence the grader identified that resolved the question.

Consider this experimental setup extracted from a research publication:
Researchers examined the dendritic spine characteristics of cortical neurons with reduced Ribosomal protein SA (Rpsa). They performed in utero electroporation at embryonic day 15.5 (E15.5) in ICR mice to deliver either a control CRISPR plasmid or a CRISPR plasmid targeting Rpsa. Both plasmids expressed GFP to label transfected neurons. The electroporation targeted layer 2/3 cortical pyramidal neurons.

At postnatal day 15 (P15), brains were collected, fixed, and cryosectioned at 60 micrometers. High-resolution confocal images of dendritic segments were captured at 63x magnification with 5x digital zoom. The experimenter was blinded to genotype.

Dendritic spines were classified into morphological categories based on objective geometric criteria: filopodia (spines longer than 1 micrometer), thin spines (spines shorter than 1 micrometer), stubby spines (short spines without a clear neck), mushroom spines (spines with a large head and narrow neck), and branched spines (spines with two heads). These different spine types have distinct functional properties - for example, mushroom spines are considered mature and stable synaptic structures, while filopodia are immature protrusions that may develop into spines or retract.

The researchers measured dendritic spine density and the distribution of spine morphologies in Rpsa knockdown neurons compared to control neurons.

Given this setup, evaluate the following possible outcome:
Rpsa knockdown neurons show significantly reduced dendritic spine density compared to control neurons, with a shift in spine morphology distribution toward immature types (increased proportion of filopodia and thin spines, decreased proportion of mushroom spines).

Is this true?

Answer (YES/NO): YES